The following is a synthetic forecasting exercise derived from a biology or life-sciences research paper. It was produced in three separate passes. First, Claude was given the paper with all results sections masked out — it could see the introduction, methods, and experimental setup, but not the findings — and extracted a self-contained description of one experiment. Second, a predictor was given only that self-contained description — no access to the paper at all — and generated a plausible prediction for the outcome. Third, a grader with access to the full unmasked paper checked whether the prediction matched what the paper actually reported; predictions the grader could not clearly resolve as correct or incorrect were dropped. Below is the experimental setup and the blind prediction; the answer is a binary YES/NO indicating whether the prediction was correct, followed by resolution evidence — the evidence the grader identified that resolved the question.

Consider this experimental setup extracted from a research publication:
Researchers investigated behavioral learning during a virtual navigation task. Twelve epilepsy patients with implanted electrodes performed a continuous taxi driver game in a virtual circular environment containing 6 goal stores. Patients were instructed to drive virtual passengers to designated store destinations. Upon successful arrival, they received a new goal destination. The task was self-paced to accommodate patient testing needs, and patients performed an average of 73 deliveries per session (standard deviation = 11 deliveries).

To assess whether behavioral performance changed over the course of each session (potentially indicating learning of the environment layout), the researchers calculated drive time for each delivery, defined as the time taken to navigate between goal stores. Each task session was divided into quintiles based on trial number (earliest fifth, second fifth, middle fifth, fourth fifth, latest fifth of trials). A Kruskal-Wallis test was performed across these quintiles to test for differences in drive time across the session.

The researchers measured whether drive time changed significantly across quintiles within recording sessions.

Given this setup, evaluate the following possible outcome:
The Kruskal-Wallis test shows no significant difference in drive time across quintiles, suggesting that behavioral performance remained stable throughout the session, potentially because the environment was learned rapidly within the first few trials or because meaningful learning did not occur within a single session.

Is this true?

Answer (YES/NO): NO